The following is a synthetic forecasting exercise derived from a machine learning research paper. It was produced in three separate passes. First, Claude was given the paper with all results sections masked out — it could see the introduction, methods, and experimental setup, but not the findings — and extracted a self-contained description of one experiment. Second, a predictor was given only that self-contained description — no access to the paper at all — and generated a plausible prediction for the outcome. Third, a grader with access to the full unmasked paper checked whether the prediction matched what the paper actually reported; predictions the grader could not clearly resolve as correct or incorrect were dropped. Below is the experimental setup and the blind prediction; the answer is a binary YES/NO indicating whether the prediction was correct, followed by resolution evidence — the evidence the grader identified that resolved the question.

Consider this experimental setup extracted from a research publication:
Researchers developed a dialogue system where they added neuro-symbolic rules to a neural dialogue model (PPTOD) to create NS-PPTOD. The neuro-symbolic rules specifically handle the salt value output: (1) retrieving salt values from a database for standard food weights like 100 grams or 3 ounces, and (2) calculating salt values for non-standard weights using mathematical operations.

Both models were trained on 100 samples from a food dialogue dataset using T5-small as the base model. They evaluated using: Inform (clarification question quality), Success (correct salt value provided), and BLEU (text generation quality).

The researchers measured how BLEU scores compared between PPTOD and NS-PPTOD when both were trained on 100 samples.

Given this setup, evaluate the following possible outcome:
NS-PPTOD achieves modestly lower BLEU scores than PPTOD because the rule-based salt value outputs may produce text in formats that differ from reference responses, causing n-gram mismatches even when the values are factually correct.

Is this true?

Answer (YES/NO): YES